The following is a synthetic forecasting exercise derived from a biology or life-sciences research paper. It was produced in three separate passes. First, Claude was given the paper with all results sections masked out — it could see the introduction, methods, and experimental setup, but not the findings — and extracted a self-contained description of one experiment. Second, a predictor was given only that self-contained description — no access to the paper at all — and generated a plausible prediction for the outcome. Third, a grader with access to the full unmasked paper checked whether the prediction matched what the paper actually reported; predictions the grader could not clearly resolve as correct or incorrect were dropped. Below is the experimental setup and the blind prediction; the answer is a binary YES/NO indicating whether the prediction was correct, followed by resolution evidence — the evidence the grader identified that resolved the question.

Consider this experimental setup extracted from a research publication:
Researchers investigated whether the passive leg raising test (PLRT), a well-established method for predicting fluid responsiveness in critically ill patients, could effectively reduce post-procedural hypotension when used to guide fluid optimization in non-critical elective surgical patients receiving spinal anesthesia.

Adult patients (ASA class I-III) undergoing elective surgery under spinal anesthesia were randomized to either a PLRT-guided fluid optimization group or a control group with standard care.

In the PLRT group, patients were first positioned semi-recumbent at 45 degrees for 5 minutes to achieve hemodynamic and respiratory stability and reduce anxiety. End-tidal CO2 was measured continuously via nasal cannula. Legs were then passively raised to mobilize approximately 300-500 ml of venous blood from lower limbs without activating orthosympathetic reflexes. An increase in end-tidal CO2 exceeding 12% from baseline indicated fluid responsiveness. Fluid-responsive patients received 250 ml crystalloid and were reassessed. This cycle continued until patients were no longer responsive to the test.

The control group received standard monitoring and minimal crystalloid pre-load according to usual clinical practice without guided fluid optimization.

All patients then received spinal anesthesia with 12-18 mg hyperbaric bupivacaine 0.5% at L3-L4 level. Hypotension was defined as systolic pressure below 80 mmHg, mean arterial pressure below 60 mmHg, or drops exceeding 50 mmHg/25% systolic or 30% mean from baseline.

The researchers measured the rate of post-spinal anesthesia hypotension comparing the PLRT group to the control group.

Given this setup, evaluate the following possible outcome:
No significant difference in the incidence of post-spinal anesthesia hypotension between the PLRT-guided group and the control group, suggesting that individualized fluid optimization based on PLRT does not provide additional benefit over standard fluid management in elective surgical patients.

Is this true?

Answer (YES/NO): YES